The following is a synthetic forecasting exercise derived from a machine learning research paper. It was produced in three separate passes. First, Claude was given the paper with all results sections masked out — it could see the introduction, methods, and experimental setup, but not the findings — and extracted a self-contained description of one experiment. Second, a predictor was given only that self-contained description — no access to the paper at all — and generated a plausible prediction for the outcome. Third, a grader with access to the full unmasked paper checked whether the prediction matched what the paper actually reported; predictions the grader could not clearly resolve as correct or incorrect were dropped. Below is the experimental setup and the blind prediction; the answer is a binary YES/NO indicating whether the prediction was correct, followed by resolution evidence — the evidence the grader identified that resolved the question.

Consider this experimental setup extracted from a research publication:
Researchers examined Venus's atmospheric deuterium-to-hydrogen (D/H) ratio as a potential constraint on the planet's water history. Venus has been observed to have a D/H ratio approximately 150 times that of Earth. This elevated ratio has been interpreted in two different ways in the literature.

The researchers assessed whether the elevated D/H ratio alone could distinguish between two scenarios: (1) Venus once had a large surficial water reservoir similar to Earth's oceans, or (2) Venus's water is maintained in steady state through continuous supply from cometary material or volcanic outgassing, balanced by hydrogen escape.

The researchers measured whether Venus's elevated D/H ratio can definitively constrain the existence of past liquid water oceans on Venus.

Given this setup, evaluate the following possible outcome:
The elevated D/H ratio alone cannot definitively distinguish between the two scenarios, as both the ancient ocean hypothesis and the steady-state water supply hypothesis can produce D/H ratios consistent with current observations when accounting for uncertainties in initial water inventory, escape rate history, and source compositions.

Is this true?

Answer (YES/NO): YES